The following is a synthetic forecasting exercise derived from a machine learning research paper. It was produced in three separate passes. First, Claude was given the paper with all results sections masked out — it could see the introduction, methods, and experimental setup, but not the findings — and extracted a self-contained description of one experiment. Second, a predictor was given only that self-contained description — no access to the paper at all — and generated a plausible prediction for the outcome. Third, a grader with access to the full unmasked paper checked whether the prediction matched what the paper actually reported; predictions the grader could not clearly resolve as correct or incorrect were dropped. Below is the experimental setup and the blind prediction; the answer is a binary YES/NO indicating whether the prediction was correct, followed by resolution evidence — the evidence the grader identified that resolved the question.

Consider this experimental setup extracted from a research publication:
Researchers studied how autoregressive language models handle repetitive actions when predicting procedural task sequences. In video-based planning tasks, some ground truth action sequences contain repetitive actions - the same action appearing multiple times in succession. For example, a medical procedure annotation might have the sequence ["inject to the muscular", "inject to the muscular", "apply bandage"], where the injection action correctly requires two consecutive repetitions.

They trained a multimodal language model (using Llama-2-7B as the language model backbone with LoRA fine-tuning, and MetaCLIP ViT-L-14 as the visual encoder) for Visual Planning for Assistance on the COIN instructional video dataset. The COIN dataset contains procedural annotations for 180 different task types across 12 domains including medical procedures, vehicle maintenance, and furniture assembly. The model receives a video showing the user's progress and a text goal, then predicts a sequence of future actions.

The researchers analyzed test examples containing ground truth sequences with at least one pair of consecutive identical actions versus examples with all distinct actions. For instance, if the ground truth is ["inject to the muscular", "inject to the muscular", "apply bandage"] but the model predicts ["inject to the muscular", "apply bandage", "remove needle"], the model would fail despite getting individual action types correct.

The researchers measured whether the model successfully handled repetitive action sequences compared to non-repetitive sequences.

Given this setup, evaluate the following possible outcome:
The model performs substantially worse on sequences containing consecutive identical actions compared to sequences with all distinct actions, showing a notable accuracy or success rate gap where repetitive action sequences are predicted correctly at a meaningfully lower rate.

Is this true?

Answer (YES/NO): YES